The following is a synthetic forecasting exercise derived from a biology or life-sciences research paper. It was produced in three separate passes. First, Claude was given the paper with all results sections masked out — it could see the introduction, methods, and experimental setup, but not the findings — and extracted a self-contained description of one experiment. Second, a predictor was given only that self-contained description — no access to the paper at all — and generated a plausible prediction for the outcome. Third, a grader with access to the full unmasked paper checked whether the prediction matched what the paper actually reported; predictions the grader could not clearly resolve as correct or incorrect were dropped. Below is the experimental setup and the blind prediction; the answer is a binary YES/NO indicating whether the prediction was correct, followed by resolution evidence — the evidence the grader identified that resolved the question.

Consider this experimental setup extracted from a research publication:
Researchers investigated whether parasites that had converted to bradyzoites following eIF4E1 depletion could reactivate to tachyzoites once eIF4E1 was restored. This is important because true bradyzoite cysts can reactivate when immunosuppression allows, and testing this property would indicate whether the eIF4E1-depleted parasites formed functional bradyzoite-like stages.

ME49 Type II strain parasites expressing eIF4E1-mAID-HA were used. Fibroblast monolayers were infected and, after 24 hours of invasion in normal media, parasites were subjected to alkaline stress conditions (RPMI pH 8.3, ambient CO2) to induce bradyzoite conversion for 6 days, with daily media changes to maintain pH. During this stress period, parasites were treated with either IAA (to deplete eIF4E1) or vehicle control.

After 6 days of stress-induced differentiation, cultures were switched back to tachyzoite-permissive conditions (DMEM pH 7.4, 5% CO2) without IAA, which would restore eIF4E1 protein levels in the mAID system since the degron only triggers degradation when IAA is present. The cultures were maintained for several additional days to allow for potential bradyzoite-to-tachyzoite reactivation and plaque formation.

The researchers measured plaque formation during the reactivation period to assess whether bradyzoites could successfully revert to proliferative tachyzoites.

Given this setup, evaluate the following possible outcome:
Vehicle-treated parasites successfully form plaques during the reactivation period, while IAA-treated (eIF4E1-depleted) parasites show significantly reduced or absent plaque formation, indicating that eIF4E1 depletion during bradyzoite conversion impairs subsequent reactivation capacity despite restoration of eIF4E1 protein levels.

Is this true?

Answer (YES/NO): YES